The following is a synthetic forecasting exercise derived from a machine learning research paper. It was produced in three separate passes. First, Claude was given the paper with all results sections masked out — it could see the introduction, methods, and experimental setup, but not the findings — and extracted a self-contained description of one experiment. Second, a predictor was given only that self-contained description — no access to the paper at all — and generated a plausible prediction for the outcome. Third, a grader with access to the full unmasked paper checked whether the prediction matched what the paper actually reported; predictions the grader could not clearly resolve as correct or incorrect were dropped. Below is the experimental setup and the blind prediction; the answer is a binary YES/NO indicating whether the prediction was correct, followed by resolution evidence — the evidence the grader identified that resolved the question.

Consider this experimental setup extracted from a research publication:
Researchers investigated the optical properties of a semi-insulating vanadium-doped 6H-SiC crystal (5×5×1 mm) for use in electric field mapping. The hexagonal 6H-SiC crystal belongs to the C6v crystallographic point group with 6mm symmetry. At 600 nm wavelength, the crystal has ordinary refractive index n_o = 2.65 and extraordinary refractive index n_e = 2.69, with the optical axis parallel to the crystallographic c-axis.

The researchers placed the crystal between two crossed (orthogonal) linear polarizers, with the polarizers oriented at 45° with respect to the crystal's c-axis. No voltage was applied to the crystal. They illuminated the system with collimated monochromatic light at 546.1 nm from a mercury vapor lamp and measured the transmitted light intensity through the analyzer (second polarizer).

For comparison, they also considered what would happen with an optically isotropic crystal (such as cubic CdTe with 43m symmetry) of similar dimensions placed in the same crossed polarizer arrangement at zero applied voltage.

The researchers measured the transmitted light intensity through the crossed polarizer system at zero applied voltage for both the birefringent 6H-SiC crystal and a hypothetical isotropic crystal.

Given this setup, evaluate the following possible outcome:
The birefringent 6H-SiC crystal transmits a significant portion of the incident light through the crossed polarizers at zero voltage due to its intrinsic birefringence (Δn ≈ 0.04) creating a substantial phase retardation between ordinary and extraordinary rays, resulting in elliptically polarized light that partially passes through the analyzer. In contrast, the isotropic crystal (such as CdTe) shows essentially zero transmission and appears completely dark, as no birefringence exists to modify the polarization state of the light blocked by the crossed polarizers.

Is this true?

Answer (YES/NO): YES